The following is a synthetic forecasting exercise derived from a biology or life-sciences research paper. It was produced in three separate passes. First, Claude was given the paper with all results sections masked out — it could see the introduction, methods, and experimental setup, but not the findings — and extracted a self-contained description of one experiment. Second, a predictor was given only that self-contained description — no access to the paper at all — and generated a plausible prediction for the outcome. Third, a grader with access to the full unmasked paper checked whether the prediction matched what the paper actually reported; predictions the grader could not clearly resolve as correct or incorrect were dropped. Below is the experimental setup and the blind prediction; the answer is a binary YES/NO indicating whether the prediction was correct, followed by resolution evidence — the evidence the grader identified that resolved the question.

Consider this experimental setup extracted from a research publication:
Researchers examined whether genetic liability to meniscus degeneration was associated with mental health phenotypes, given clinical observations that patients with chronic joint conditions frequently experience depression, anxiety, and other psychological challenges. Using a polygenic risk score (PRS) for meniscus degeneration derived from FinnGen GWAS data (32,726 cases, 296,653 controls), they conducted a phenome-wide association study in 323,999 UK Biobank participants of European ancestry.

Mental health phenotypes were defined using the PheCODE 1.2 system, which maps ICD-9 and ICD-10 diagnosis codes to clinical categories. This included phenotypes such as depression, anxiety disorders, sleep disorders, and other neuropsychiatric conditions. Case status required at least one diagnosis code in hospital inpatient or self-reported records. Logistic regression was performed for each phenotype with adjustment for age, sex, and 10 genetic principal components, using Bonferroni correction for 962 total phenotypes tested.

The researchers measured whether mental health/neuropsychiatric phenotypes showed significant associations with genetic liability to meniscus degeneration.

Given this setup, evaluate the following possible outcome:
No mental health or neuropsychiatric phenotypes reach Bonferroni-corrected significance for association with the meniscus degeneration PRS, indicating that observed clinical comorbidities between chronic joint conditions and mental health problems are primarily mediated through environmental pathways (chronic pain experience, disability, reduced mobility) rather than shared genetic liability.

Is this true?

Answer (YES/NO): NO